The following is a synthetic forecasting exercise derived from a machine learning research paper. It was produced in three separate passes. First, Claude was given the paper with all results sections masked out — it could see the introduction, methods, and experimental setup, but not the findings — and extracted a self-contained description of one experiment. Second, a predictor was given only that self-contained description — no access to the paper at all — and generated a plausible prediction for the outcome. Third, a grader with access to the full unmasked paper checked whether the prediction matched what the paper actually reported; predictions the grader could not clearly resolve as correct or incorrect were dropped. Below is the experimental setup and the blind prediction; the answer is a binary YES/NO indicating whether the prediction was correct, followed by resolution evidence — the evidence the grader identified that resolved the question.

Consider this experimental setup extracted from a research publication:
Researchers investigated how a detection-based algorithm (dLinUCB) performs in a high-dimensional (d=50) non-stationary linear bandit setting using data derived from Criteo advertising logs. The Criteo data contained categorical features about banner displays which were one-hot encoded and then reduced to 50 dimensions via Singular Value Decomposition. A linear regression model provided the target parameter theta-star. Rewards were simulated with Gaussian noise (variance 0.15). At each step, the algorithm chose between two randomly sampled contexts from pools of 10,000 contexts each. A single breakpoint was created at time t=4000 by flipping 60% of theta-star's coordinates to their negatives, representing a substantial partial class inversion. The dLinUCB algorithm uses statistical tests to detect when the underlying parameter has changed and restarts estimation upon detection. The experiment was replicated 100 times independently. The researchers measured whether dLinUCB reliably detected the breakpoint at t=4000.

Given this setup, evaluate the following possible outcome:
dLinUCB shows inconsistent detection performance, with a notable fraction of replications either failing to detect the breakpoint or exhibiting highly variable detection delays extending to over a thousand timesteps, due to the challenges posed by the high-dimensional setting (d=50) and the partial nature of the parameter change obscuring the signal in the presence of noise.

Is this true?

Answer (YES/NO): NO